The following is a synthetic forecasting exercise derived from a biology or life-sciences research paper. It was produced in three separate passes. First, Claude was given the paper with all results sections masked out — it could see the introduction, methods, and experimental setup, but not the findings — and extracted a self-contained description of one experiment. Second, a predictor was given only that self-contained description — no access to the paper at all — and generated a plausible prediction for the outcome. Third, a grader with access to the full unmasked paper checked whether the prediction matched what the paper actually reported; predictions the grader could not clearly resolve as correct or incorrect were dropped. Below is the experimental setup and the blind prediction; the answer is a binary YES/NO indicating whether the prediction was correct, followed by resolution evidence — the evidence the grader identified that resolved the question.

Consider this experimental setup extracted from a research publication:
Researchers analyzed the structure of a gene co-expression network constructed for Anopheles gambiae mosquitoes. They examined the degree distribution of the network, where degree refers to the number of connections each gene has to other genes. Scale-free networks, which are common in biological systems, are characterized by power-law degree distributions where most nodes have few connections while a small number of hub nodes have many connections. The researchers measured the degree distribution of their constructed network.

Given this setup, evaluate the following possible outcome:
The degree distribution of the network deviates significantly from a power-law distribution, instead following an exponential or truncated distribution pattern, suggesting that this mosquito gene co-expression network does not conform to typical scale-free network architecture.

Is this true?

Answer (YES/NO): NO